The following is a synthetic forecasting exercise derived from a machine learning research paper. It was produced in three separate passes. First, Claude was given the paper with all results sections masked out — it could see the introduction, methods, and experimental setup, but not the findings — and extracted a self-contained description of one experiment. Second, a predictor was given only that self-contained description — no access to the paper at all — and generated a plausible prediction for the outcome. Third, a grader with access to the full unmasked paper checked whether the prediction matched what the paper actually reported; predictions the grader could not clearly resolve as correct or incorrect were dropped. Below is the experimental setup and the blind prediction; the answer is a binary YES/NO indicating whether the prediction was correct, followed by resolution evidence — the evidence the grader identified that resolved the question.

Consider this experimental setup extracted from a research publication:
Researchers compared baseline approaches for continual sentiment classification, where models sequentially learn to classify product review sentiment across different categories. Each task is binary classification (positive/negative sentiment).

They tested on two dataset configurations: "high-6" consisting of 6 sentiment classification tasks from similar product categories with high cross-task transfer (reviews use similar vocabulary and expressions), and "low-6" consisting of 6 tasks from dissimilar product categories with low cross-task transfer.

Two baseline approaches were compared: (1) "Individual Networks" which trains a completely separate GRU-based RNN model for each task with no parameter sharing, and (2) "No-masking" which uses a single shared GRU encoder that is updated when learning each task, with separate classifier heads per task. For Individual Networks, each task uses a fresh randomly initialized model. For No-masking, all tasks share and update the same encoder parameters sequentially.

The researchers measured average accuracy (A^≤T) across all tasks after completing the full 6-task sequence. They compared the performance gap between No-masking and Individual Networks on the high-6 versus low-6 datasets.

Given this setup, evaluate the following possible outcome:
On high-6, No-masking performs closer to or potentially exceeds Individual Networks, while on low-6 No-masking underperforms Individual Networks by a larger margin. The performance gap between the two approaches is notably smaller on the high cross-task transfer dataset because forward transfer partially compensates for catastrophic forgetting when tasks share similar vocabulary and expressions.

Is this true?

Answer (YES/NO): NO